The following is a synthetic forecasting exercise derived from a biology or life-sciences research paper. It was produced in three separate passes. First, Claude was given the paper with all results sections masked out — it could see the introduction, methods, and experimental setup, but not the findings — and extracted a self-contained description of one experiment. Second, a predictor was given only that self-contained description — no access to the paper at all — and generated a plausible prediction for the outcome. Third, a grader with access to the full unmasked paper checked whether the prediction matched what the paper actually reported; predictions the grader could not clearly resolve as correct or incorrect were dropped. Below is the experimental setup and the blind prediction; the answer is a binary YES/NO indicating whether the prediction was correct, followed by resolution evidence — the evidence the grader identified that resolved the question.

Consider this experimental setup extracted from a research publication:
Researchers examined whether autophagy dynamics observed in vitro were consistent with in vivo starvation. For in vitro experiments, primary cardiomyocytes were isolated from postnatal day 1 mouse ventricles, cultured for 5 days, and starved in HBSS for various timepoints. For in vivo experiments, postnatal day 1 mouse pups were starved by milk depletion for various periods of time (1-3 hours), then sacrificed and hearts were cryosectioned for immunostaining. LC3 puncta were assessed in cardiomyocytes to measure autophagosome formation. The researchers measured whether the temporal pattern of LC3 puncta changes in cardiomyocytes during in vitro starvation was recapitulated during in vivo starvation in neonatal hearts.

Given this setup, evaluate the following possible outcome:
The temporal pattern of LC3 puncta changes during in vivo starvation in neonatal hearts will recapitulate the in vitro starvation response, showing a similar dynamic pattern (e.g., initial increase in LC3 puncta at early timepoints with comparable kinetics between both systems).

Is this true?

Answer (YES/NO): NO